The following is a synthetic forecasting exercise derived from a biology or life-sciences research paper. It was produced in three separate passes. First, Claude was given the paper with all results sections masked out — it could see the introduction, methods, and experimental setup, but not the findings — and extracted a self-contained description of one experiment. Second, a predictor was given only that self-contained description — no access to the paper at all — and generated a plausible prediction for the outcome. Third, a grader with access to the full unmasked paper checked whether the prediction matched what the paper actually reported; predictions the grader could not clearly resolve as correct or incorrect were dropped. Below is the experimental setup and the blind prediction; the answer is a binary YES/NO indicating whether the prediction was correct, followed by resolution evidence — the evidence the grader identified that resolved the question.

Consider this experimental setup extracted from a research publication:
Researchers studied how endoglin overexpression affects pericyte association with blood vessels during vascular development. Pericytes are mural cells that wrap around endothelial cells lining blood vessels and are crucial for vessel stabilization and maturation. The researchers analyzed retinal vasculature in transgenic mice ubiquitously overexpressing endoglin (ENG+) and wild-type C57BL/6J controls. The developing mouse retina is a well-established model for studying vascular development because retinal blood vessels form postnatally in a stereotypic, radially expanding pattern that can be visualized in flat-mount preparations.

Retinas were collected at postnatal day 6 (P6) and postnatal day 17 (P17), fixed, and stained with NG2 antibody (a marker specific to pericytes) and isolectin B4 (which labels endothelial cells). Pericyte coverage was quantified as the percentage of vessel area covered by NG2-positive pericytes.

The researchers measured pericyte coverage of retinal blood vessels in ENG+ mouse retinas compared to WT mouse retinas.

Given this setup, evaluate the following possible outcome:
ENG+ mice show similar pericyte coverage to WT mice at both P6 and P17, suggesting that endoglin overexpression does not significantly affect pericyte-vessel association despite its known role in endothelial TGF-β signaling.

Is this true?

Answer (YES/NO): NO